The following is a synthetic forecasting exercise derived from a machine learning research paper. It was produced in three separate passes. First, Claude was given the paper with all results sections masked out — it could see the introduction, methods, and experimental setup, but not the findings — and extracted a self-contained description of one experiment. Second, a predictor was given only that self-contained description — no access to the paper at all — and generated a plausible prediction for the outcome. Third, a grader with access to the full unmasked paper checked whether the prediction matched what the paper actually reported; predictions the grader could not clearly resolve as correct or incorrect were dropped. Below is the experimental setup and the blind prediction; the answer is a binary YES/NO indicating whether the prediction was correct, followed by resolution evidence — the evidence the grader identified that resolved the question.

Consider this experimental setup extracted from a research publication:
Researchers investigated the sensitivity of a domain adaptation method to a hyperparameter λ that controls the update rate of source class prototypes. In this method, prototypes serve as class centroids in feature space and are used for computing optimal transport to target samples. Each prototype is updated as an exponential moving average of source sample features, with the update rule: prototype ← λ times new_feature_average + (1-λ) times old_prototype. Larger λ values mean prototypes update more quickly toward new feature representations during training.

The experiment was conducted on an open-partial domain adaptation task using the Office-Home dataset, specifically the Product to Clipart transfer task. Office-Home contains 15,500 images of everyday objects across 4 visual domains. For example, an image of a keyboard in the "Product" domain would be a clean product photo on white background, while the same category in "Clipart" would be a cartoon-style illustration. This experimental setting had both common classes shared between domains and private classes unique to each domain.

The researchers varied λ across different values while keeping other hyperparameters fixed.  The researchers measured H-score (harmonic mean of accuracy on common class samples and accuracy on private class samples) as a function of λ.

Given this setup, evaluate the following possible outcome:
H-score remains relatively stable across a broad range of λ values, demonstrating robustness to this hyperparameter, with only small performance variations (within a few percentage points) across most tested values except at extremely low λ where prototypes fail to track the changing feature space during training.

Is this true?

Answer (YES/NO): NO